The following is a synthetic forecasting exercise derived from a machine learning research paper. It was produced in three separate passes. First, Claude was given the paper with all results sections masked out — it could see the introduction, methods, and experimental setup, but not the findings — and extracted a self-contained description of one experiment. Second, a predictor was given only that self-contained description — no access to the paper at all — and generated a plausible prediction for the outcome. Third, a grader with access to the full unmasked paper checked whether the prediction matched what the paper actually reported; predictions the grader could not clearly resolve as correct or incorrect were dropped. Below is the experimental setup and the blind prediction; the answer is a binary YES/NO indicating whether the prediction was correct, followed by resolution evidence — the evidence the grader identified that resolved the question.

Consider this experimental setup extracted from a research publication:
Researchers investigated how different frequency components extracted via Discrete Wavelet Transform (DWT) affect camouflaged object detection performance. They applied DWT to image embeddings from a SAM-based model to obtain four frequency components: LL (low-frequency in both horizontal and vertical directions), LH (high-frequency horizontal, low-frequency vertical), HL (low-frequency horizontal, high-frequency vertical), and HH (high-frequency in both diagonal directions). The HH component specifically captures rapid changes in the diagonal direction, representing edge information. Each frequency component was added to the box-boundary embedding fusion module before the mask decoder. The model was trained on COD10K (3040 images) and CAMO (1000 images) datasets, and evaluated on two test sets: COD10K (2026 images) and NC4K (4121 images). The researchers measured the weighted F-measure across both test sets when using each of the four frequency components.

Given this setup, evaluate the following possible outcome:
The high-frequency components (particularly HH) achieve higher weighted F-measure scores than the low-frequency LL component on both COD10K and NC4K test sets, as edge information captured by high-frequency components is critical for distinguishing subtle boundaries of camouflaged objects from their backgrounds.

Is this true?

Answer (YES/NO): YES